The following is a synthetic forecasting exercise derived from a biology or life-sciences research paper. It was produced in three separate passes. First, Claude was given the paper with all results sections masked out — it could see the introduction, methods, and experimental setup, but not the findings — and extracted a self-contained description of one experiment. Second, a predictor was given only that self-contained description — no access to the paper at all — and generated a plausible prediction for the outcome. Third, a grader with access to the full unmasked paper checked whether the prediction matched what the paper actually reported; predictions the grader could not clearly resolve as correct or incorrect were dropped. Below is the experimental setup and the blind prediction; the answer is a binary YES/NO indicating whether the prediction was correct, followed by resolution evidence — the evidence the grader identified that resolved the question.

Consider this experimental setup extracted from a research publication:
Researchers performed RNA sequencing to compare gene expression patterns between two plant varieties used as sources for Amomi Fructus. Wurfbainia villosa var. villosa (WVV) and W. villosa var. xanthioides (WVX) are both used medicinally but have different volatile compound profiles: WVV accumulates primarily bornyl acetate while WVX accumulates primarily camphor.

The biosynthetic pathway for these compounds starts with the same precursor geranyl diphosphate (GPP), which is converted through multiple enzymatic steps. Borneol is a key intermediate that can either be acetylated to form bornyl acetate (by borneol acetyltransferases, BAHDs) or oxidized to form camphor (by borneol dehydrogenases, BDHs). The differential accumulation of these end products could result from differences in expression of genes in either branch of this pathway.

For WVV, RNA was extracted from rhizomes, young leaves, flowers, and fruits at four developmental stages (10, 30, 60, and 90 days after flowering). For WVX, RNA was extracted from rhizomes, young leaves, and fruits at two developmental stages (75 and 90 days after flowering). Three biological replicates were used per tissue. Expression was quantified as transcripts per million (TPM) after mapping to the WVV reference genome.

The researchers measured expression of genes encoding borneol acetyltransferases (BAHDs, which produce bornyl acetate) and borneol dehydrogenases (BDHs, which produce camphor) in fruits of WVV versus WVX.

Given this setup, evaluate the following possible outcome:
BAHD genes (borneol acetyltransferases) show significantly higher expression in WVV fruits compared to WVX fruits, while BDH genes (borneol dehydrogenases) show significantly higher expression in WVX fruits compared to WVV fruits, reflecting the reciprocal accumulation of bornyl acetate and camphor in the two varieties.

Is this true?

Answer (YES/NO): NO